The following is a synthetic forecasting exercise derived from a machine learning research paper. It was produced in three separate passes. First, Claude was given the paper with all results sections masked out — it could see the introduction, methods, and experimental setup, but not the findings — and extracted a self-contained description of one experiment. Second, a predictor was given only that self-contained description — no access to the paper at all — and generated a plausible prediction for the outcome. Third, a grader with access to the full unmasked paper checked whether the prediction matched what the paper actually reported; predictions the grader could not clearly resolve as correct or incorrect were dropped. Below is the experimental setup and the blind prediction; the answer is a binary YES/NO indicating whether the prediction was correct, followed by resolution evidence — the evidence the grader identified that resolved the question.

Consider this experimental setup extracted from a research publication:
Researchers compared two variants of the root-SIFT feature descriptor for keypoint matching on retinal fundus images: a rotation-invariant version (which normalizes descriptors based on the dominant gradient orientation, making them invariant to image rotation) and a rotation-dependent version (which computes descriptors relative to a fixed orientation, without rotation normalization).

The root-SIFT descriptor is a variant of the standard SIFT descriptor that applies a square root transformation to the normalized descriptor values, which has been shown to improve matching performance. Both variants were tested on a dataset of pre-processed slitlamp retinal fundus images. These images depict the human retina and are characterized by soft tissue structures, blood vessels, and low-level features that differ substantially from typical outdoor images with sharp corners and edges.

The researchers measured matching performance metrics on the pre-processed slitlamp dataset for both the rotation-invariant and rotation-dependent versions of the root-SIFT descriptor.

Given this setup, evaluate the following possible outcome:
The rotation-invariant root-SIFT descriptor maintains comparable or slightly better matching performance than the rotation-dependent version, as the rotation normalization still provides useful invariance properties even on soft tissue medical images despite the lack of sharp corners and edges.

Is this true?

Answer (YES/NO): NO